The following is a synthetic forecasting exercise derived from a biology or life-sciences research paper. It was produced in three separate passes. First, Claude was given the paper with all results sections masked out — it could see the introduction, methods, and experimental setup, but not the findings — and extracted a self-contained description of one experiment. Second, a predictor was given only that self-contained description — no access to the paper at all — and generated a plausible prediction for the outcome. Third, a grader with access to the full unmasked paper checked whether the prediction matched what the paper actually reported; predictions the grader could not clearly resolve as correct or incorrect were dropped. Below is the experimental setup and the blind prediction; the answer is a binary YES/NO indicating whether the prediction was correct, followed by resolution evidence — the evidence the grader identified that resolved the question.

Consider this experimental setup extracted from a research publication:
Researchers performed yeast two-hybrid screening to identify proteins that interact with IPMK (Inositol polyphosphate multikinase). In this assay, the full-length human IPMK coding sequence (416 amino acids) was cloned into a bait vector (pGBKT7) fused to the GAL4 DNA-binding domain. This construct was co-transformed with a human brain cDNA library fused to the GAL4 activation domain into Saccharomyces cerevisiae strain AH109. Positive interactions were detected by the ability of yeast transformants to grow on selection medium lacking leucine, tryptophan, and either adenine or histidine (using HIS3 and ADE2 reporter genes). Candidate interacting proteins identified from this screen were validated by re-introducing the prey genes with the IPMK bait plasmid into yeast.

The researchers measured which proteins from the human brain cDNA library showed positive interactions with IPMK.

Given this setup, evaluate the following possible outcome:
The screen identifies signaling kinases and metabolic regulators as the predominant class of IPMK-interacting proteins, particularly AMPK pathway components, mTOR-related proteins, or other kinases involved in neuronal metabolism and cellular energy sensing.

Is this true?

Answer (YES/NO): NO